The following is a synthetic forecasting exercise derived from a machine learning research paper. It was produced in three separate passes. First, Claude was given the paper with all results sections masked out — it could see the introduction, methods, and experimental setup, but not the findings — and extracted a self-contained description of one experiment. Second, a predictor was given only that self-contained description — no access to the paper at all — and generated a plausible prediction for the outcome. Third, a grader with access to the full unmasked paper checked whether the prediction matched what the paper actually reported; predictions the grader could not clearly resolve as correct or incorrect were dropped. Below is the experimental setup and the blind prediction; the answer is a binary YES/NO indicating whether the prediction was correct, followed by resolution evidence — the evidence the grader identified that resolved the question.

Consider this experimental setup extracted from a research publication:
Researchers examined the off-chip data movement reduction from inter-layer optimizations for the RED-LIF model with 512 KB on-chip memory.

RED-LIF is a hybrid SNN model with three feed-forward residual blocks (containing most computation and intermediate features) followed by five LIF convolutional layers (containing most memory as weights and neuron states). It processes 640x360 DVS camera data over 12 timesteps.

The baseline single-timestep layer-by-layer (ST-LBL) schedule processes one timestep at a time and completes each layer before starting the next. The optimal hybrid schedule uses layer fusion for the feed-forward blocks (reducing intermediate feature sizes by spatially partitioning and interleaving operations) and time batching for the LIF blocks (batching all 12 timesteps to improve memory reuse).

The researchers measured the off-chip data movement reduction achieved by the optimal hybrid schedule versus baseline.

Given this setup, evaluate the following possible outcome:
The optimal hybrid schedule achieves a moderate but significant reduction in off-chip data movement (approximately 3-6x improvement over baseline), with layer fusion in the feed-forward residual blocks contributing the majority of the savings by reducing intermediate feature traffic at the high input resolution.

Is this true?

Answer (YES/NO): NO